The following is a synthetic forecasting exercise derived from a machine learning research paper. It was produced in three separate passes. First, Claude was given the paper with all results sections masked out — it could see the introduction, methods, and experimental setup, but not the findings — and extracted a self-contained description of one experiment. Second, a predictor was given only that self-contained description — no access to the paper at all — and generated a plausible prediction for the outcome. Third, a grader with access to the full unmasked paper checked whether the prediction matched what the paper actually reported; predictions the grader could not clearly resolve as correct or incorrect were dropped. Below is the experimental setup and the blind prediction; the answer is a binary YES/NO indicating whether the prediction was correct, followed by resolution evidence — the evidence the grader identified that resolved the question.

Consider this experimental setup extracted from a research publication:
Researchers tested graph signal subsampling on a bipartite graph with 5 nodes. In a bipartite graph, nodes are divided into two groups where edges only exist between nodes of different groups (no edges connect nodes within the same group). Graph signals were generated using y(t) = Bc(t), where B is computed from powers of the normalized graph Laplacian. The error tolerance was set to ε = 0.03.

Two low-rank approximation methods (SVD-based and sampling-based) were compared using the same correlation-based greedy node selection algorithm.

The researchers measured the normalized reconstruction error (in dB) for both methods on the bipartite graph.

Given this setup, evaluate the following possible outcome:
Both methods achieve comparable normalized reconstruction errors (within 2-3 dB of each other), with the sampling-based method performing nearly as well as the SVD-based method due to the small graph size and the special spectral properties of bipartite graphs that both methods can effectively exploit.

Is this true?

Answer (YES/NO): YES